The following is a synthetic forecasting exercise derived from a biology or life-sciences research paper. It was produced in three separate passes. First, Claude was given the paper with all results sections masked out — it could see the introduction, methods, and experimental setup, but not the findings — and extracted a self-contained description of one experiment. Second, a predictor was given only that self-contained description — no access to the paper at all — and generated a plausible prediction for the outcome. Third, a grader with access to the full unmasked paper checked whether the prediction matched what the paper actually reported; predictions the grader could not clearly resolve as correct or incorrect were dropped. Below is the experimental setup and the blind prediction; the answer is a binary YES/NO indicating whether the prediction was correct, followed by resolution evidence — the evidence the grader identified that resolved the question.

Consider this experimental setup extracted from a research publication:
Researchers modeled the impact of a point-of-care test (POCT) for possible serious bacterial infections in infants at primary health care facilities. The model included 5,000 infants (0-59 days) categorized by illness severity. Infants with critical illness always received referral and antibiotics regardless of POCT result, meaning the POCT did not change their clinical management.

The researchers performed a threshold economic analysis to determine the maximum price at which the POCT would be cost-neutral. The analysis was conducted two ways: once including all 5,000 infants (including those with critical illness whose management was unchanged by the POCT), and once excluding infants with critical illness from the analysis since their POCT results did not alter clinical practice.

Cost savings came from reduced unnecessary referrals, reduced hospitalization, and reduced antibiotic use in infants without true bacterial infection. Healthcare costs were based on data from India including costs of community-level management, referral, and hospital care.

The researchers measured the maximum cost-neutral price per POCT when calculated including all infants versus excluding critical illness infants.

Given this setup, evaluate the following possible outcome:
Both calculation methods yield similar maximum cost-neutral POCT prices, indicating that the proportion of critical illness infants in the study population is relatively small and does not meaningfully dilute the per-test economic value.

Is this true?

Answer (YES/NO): NO